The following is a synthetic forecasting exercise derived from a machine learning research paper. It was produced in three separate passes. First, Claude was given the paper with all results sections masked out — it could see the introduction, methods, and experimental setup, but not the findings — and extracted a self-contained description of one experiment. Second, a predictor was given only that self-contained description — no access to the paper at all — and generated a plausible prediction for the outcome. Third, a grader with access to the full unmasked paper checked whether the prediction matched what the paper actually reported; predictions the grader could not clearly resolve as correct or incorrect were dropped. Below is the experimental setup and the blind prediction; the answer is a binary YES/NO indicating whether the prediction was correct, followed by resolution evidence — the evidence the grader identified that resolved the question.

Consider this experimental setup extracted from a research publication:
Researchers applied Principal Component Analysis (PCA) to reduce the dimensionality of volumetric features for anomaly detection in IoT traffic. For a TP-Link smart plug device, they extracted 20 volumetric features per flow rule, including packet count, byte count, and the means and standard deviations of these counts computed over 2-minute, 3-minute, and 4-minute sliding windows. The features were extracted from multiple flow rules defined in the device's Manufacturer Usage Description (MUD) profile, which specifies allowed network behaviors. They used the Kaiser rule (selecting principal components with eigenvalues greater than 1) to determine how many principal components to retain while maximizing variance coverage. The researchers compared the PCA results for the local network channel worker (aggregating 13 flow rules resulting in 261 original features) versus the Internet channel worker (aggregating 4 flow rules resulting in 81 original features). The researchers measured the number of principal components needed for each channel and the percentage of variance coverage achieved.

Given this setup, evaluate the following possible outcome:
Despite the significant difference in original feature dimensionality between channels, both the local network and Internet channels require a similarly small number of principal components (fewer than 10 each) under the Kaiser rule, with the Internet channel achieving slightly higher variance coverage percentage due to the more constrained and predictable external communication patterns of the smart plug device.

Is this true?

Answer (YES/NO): NO